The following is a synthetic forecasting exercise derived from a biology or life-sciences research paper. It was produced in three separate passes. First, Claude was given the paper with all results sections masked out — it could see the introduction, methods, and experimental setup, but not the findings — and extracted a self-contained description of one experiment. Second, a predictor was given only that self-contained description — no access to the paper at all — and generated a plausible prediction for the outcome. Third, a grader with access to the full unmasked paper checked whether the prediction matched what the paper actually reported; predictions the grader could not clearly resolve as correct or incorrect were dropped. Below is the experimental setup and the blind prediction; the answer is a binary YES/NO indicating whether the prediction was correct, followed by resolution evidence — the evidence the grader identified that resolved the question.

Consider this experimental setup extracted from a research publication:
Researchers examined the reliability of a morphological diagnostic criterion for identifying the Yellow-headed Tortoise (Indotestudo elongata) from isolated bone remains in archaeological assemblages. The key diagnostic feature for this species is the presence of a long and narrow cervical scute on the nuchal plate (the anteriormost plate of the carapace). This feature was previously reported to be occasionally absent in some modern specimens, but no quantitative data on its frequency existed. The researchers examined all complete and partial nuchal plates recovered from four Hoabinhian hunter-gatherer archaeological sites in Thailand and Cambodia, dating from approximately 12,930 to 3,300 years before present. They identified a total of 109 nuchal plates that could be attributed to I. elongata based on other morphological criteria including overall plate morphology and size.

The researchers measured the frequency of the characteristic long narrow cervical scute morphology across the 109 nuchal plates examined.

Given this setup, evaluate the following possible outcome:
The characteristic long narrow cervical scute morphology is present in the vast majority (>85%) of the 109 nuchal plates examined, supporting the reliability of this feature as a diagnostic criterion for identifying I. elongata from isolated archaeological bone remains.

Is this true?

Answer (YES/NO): YES